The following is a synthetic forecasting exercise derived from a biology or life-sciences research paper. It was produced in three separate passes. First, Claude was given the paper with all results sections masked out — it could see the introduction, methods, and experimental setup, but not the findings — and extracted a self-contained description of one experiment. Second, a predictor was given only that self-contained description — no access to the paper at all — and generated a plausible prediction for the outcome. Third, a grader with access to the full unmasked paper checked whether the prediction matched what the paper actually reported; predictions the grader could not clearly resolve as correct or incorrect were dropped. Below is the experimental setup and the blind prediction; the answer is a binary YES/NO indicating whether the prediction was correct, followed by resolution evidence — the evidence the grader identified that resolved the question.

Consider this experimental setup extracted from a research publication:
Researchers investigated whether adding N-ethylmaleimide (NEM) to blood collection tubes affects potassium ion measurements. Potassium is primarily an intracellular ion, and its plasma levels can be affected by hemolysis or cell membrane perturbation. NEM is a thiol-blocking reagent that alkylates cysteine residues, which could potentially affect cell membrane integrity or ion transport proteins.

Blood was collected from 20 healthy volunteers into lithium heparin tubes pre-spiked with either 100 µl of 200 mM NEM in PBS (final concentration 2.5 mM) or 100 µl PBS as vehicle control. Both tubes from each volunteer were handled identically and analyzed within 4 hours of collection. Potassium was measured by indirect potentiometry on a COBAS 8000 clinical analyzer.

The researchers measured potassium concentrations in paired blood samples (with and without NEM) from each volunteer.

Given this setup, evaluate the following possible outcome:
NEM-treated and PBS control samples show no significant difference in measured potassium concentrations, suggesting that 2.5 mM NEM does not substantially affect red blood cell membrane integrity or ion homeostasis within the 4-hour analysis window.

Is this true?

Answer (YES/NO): YES